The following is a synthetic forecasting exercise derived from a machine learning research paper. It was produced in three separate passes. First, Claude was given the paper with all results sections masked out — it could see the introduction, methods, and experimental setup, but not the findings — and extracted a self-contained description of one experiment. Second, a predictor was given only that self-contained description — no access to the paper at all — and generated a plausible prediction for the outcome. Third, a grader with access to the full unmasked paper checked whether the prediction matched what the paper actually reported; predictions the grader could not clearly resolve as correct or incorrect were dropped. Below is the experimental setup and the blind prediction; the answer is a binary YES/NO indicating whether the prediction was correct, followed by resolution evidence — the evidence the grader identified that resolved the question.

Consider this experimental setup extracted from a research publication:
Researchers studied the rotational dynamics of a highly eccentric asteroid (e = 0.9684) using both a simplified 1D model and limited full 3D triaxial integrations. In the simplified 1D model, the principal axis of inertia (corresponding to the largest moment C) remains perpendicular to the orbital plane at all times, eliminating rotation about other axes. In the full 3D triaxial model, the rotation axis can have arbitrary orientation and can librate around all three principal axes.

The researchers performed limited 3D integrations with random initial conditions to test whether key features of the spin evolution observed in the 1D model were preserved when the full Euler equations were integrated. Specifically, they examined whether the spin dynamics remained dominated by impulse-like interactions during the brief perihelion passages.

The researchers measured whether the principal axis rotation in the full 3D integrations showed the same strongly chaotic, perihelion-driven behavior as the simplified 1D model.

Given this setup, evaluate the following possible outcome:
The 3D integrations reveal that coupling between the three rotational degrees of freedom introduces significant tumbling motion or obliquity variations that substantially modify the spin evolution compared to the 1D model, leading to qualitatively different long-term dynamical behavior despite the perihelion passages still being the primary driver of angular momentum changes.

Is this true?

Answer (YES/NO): NO